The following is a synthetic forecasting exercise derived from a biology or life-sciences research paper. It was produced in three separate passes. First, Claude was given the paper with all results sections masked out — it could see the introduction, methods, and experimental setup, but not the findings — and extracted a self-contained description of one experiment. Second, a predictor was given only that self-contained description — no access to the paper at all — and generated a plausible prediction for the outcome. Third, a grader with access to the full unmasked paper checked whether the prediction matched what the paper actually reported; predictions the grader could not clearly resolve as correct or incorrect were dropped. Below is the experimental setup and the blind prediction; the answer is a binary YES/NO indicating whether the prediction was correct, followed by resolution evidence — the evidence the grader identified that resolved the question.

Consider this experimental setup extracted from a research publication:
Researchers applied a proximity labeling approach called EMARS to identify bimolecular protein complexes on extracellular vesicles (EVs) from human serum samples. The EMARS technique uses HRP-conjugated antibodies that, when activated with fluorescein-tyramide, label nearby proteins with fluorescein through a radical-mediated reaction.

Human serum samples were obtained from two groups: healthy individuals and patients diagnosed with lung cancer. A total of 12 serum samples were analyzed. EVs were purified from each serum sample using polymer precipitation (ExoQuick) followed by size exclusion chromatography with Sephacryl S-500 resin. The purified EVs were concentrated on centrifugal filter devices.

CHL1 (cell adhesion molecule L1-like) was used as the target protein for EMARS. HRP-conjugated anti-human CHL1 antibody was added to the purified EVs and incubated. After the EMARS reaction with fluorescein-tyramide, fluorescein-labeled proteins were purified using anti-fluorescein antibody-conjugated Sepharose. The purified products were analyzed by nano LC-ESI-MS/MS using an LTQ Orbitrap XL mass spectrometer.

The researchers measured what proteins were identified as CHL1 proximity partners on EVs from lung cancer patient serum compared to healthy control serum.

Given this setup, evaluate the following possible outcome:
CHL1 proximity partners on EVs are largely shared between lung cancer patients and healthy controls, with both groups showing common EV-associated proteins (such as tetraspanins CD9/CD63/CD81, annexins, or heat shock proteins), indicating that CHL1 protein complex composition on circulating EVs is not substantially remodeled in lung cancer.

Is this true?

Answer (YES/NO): NO